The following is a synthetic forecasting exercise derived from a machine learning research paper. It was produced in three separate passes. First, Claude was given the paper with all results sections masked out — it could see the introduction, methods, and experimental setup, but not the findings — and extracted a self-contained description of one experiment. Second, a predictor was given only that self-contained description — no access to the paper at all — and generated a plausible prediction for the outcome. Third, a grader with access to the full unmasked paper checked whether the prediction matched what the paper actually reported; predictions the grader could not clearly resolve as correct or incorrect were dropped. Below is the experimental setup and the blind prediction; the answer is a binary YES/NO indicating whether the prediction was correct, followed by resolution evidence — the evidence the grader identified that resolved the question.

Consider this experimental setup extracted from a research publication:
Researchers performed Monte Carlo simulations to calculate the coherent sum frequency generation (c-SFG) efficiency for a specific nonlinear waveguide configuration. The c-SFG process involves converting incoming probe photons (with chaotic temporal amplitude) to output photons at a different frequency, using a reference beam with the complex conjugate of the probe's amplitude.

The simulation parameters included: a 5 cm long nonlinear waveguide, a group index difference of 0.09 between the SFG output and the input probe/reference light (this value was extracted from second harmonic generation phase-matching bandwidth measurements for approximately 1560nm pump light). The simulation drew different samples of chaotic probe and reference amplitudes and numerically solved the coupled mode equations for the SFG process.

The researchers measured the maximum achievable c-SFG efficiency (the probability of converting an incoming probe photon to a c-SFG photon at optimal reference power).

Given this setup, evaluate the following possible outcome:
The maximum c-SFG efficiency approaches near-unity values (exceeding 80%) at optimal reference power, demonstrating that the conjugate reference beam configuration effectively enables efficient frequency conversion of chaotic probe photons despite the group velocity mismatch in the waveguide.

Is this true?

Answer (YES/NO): YES